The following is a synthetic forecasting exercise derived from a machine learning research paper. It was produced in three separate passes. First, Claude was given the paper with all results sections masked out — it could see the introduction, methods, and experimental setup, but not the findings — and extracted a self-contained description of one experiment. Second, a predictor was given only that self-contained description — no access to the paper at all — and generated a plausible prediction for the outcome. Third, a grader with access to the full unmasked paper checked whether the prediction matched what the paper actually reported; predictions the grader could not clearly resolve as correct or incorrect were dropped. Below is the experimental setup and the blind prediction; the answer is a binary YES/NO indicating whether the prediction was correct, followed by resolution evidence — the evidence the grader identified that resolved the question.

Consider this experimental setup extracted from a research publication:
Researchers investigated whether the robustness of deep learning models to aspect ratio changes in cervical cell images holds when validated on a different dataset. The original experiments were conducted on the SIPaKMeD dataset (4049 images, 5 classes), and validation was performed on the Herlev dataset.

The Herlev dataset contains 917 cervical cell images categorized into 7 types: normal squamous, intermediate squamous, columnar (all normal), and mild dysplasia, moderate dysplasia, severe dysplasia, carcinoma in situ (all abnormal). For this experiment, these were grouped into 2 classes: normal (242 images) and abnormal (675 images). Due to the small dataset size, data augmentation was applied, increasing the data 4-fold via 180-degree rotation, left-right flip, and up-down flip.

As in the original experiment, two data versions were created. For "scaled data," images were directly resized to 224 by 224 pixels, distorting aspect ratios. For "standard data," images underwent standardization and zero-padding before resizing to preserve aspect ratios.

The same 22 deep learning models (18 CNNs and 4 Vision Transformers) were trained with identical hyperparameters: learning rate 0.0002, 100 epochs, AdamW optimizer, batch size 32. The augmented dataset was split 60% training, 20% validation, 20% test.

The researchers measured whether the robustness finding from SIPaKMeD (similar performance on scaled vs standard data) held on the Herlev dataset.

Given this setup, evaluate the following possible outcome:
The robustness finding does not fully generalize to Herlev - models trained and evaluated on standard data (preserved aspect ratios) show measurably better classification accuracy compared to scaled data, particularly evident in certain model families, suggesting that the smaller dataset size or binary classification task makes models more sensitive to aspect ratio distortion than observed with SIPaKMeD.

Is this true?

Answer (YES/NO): NO